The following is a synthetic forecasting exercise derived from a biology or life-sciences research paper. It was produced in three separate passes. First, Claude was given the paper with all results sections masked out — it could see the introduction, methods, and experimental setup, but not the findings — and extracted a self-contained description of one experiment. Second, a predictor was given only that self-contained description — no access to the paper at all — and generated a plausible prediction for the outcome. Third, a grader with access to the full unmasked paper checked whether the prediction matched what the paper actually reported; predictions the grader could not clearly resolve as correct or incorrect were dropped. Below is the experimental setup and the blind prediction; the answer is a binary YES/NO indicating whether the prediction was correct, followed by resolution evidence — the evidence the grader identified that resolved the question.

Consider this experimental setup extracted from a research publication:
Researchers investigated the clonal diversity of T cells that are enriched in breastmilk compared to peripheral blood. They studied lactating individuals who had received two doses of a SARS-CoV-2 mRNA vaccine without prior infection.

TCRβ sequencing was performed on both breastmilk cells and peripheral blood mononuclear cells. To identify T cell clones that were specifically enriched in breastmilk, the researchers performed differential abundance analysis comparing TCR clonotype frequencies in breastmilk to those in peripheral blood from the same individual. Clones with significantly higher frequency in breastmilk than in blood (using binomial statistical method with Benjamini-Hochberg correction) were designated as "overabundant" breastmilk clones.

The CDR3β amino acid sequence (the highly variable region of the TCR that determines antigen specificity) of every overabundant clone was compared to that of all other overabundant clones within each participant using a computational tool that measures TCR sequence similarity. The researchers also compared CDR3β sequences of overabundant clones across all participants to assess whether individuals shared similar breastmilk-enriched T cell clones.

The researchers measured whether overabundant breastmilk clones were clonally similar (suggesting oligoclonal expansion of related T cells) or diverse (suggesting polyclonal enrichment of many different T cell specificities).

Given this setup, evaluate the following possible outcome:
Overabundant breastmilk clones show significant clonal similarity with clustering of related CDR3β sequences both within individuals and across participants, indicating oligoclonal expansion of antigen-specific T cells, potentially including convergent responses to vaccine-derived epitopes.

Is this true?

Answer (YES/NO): NO